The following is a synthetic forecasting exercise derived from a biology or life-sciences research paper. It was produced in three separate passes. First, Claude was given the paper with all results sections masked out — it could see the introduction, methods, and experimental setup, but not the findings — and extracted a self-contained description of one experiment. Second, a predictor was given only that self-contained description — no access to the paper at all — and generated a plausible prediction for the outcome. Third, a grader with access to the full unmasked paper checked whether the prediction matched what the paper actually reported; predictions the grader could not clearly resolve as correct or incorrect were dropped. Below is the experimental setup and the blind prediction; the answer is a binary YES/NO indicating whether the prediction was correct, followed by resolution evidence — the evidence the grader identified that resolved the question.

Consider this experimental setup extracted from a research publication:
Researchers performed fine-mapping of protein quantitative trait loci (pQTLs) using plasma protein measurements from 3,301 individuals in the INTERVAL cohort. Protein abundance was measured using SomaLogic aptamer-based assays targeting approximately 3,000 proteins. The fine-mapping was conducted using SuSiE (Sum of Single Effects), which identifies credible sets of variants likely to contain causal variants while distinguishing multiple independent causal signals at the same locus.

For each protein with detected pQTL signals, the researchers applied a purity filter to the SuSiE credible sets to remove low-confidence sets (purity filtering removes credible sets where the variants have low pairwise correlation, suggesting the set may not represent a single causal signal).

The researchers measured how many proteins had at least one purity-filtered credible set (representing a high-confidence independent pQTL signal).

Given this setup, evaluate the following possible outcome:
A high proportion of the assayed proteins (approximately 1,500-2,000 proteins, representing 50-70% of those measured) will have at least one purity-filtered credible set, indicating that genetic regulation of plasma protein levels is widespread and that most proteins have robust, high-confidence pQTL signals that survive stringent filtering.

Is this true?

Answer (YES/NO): NO